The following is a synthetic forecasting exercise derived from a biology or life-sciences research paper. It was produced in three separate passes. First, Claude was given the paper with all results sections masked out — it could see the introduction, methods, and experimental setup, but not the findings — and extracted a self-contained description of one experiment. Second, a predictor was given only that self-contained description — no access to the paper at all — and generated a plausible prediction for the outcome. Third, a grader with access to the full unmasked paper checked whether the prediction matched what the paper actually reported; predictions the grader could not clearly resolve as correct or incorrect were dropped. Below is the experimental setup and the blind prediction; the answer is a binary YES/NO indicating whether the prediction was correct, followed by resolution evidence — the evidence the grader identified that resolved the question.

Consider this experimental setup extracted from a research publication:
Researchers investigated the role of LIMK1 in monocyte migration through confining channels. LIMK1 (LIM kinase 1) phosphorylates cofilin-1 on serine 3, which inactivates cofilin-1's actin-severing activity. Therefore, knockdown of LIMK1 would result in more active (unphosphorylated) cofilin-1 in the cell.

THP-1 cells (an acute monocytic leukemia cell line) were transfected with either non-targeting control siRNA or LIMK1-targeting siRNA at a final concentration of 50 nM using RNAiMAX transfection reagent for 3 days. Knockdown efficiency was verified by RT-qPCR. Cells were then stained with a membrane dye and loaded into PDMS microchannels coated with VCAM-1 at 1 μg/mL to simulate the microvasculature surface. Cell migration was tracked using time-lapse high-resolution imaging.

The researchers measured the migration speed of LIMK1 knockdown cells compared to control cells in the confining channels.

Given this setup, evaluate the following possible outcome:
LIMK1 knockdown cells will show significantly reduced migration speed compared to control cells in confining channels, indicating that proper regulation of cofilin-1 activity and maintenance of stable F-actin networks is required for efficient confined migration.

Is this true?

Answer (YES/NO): NO